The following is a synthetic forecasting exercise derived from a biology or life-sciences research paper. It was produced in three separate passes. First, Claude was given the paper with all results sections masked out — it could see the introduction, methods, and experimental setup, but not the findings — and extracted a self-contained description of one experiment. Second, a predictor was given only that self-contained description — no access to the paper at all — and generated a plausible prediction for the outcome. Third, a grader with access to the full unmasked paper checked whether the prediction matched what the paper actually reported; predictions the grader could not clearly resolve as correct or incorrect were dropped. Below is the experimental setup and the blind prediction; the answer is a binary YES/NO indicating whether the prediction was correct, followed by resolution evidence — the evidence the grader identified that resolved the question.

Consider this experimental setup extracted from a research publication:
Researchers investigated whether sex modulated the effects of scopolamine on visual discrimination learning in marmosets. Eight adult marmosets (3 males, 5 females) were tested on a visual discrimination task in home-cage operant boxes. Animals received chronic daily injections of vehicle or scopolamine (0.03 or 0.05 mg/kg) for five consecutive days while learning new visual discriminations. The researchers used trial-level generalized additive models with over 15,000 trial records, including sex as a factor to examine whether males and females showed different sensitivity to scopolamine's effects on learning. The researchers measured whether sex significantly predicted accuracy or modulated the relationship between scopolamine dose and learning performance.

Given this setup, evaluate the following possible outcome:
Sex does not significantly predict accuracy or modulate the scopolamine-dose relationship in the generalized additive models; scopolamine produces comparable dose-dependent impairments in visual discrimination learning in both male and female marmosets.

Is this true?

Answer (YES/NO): NO